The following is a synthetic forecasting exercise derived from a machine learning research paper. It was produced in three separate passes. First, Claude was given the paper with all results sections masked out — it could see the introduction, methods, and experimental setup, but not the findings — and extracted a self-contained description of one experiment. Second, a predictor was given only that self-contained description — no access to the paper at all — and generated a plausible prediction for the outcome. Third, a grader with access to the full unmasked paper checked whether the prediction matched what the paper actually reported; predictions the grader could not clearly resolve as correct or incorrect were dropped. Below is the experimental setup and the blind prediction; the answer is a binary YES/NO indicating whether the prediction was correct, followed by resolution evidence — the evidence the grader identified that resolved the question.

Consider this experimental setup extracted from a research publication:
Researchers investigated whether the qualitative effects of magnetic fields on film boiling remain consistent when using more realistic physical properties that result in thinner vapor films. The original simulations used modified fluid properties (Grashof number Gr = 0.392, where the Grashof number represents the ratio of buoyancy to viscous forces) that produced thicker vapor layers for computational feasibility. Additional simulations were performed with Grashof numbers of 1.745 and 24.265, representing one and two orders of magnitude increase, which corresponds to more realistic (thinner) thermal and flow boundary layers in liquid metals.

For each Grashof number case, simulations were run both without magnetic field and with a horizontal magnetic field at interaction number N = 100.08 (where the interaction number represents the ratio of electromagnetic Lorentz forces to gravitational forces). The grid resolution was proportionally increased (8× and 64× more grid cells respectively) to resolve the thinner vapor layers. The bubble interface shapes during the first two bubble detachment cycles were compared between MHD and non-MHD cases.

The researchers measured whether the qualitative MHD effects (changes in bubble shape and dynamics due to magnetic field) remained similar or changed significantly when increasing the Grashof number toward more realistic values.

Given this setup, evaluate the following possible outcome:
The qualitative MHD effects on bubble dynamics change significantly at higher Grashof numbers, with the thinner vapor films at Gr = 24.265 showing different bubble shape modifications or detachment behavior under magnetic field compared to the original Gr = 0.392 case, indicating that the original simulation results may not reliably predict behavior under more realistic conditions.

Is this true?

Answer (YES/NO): NO